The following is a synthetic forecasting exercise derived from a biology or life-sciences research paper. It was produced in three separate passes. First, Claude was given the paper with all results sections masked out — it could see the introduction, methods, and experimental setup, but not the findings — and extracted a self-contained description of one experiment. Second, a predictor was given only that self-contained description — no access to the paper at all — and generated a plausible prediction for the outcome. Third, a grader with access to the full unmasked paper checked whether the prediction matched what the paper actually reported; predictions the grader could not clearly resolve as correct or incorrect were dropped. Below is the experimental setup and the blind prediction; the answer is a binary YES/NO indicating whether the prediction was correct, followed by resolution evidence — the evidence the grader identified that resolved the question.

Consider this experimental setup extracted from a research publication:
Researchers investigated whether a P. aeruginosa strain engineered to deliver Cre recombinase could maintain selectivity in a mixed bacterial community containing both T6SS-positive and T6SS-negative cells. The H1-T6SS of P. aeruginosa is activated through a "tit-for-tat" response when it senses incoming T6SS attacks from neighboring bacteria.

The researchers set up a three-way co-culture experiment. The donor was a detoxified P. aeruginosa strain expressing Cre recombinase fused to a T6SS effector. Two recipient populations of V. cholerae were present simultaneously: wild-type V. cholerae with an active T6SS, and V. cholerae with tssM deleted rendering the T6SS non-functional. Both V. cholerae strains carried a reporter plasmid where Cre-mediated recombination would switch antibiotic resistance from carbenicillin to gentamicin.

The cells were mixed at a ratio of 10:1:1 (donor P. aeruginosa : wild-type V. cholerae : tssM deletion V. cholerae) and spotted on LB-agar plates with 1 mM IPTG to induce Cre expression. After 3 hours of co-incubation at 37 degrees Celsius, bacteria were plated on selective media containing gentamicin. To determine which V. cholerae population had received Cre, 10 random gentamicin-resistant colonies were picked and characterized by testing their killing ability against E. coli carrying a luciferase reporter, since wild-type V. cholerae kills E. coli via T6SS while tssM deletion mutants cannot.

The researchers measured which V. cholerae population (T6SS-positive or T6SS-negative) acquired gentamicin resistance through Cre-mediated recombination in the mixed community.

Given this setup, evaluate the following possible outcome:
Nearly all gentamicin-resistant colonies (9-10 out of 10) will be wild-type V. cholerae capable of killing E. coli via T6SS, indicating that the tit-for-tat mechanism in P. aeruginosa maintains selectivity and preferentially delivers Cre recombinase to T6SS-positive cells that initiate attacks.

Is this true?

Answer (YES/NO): YES